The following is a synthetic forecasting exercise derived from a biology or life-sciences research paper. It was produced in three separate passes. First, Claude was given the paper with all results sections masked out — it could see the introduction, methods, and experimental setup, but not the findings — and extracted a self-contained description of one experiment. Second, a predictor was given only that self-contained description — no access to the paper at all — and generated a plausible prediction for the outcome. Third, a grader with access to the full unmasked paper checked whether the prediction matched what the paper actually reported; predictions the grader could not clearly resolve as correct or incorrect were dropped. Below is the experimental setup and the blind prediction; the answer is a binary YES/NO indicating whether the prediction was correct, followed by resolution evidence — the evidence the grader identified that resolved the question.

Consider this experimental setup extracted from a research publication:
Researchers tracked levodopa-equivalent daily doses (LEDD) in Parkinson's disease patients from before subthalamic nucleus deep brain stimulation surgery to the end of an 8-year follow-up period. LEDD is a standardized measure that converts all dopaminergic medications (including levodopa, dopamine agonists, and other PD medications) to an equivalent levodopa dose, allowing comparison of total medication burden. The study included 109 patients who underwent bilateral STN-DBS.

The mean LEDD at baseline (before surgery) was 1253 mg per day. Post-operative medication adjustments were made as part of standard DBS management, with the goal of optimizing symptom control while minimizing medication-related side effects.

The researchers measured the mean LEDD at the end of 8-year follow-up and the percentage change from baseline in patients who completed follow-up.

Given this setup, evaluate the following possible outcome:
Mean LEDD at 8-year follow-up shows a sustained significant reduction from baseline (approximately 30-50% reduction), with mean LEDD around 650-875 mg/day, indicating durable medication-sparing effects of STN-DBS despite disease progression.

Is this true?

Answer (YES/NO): NO